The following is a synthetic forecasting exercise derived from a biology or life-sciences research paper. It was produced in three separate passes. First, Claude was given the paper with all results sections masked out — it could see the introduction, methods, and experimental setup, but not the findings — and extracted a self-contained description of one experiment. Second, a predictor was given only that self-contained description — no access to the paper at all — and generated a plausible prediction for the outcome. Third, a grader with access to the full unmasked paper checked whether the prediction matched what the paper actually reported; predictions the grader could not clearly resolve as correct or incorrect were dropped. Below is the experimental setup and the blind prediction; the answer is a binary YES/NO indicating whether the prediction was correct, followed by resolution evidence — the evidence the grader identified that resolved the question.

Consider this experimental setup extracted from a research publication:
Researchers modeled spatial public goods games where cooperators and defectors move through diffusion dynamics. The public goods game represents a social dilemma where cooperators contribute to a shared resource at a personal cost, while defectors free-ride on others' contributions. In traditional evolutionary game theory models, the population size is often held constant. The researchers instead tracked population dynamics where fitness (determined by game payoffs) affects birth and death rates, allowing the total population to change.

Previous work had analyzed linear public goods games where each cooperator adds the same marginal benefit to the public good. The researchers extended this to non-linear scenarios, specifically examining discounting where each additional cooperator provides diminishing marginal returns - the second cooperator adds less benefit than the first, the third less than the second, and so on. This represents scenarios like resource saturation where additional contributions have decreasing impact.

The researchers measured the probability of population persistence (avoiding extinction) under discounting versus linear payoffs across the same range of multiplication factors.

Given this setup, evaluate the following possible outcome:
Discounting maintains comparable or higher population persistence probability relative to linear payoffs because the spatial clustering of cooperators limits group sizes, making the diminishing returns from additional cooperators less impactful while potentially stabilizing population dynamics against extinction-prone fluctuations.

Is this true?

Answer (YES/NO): NO